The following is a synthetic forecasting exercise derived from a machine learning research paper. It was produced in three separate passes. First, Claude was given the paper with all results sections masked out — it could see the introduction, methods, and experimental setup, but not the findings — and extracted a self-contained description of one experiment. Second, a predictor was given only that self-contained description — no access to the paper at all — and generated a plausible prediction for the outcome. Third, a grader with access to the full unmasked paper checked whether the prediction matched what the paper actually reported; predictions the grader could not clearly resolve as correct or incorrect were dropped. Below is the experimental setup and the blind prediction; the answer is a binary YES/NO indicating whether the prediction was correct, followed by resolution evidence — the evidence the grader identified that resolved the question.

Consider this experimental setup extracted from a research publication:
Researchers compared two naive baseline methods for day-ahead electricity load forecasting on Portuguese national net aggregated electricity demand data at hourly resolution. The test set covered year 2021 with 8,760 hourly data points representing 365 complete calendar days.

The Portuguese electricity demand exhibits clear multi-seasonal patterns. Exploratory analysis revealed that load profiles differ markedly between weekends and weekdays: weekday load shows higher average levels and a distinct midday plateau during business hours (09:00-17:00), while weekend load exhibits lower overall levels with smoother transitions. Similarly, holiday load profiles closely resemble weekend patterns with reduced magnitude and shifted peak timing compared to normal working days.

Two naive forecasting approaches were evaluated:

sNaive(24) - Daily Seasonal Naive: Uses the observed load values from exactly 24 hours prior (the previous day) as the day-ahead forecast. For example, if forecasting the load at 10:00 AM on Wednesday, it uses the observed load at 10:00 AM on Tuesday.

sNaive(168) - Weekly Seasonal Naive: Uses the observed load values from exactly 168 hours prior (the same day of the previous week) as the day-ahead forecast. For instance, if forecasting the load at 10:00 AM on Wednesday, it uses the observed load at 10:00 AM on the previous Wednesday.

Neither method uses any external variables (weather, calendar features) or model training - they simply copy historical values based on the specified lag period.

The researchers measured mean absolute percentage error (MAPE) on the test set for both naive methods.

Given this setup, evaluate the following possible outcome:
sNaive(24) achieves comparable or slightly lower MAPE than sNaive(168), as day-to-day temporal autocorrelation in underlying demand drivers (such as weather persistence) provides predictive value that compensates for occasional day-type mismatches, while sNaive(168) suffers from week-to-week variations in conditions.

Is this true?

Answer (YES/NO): NO